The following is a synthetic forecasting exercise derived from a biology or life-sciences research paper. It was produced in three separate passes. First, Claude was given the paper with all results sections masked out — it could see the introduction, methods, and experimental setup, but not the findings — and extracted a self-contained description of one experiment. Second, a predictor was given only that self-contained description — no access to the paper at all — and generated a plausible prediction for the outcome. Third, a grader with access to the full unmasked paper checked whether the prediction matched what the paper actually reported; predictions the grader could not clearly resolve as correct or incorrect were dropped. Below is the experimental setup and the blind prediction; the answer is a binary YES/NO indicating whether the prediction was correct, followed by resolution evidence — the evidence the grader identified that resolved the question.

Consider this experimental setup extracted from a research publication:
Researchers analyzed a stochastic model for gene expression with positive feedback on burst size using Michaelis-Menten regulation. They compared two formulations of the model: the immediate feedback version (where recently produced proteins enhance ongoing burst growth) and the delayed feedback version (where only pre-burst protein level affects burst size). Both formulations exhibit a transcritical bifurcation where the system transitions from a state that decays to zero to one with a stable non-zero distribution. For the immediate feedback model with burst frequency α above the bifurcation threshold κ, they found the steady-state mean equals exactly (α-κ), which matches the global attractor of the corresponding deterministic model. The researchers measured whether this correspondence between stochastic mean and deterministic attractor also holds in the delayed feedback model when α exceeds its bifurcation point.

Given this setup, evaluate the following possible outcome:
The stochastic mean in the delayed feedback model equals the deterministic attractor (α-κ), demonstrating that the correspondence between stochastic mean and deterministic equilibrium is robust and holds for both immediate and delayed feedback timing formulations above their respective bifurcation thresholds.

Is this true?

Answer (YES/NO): NO